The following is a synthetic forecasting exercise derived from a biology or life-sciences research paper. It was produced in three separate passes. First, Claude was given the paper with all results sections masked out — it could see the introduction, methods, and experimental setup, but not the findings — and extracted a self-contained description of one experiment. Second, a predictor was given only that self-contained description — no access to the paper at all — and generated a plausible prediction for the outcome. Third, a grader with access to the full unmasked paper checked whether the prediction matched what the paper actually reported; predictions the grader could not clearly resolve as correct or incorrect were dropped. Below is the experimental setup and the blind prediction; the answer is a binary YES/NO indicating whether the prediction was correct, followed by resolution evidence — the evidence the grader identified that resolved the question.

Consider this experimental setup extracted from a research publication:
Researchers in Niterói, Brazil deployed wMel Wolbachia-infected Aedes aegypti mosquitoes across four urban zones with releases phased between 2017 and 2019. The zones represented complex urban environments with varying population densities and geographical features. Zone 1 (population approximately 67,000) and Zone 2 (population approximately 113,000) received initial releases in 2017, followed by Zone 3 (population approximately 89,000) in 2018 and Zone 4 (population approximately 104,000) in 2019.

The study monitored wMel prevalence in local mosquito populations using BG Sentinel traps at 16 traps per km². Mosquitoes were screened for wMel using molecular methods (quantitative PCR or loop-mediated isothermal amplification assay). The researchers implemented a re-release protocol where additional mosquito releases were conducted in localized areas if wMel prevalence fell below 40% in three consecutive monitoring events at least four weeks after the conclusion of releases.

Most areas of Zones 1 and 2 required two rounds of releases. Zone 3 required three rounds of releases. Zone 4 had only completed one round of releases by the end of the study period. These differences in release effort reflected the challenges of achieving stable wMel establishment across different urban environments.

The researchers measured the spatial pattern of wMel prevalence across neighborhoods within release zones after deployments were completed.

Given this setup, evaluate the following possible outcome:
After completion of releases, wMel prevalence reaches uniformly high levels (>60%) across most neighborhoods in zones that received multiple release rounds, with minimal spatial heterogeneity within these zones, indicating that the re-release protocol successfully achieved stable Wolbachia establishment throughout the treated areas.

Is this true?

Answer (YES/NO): NO